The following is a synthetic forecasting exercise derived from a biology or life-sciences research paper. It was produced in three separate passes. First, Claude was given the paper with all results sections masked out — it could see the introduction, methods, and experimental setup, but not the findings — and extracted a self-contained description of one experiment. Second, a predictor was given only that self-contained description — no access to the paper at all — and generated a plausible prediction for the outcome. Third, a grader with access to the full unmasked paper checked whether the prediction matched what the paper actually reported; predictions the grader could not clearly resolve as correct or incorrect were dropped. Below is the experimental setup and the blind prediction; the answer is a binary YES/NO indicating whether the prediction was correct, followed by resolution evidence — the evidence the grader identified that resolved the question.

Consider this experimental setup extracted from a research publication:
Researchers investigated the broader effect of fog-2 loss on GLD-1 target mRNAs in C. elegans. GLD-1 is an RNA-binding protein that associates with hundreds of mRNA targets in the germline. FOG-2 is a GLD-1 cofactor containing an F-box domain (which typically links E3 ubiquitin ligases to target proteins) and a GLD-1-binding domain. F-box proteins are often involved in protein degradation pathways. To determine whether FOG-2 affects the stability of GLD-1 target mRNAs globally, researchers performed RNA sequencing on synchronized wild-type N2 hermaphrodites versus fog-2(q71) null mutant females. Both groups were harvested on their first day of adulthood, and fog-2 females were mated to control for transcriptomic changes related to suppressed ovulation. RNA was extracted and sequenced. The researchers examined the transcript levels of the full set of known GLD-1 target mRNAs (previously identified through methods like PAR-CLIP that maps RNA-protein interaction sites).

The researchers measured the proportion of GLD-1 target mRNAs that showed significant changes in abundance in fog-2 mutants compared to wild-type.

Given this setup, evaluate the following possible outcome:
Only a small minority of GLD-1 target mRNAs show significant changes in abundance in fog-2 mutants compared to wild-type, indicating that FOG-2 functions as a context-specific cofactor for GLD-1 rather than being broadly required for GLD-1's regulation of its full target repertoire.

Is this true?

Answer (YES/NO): YES